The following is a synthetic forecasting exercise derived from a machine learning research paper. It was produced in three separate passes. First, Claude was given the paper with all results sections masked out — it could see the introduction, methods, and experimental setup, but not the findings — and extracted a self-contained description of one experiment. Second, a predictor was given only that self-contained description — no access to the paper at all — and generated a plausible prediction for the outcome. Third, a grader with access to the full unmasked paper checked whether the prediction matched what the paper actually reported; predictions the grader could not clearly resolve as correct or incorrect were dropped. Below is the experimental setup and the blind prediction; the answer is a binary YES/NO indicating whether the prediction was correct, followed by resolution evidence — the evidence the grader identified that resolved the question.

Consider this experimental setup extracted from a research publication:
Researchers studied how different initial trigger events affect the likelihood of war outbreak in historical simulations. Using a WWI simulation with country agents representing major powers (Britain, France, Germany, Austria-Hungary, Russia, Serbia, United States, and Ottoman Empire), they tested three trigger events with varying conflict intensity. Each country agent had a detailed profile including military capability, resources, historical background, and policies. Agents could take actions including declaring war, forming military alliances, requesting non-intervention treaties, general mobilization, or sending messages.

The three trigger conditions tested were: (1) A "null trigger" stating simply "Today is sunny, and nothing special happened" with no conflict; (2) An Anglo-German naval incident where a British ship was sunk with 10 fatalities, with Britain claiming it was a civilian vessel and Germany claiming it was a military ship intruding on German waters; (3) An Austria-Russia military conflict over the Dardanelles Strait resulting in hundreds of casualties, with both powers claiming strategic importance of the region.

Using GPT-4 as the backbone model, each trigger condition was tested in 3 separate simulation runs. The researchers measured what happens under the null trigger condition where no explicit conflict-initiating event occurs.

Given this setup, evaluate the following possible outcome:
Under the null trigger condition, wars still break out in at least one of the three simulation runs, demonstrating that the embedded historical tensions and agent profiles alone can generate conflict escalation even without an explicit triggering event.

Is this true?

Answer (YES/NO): NO